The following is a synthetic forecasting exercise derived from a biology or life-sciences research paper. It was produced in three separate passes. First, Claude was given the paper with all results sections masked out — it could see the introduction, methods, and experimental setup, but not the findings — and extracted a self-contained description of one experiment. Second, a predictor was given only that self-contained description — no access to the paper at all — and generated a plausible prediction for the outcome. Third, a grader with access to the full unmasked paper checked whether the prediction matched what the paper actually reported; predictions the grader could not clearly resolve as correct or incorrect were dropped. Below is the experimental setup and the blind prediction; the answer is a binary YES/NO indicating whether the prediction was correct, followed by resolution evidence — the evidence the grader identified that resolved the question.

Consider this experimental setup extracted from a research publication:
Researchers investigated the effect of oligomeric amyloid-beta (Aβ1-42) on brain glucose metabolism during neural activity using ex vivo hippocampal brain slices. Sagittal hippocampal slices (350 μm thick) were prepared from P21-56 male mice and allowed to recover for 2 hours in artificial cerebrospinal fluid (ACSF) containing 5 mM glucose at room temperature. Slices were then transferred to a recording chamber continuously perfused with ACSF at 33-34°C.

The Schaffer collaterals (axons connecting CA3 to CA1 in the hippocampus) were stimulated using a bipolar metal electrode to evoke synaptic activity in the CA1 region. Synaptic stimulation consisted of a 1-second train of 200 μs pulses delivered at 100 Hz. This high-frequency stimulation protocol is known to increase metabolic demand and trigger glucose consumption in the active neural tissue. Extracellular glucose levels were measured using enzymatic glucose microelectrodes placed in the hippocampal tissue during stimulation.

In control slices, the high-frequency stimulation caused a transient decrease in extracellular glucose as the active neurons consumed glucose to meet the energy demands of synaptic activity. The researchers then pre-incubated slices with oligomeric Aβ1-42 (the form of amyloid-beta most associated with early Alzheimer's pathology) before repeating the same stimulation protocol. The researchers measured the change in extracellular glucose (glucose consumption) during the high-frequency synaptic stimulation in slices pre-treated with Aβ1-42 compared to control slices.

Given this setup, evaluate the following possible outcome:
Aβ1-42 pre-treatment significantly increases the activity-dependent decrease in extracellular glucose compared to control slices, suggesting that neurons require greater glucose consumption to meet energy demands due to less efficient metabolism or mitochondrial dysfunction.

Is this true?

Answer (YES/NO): NO